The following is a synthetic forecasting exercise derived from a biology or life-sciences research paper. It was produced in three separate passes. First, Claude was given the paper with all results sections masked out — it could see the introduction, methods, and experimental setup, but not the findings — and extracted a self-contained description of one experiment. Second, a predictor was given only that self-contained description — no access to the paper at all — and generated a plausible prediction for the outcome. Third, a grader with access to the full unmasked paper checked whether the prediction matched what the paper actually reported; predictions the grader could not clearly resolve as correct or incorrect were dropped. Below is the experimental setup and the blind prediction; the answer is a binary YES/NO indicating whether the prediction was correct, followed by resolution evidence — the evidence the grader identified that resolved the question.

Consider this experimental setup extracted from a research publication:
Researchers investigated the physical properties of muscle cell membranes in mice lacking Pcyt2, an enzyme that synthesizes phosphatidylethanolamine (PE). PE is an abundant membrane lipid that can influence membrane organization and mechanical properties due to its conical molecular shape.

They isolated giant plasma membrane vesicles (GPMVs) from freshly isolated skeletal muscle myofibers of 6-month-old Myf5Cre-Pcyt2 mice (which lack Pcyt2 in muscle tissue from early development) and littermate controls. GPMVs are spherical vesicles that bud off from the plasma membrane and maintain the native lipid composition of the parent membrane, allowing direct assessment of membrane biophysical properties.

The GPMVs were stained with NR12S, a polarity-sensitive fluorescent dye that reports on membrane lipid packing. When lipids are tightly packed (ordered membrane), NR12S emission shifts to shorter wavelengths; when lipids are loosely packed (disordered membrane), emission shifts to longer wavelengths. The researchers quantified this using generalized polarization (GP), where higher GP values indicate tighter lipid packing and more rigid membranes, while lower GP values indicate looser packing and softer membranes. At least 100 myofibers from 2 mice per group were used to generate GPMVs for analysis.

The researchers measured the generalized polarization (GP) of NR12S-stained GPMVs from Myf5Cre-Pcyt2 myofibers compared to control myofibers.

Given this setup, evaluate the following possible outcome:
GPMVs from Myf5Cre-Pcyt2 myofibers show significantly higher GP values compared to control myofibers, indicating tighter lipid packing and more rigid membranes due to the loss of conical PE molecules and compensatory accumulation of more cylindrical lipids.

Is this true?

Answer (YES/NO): NO